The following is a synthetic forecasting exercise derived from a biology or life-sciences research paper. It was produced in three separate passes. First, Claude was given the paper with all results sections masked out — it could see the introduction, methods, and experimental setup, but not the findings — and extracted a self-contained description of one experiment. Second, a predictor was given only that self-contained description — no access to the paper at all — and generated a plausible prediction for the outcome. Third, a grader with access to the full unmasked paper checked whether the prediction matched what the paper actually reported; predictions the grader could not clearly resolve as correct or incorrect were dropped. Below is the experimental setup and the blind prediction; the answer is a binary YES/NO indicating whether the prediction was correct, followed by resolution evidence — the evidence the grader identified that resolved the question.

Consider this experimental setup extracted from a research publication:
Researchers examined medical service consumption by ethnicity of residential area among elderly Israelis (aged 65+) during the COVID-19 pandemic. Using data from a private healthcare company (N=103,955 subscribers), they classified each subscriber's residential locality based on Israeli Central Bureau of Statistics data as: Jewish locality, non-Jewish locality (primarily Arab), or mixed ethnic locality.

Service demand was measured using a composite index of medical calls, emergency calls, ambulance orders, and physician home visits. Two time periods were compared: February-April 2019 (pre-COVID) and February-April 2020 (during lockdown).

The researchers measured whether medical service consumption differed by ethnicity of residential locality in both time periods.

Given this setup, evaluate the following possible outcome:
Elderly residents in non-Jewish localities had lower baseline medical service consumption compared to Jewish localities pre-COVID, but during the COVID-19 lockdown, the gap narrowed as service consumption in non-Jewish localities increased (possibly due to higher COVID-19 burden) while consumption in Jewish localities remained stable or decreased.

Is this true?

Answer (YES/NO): NO